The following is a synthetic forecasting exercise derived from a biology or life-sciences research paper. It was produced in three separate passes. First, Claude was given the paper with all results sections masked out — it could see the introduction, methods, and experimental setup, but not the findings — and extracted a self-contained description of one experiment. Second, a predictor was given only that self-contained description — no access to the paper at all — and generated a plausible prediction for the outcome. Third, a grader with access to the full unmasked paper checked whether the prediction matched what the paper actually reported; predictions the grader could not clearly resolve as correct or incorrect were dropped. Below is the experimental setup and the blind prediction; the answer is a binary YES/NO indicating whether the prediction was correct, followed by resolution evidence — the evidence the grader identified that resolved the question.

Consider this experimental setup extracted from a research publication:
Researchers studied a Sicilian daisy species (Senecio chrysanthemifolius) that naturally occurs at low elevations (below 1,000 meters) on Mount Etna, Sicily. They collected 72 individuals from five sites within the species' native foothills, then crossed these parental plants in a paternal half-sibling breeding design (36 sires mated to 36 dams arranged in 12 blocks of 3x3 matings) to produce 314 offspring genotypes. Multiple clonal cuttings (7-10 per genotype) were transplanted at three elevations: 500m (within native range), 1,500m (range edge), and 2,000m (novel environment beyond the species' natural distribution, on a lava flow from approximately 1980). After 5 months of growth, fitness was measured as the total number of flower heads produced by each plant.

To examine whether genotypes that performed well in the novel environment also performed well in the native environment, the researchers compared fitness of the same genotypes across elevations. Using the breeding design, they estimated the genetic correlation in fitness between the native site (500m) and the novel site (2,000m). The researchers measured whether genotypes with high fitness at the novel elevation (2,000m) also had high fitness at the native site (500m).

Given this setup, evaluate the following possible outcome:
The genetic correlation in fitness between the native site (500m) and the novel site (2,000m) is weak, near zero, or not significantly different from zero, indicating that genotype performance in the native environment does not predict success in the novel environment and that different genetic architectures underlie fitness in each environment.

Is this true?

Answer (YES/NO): YES